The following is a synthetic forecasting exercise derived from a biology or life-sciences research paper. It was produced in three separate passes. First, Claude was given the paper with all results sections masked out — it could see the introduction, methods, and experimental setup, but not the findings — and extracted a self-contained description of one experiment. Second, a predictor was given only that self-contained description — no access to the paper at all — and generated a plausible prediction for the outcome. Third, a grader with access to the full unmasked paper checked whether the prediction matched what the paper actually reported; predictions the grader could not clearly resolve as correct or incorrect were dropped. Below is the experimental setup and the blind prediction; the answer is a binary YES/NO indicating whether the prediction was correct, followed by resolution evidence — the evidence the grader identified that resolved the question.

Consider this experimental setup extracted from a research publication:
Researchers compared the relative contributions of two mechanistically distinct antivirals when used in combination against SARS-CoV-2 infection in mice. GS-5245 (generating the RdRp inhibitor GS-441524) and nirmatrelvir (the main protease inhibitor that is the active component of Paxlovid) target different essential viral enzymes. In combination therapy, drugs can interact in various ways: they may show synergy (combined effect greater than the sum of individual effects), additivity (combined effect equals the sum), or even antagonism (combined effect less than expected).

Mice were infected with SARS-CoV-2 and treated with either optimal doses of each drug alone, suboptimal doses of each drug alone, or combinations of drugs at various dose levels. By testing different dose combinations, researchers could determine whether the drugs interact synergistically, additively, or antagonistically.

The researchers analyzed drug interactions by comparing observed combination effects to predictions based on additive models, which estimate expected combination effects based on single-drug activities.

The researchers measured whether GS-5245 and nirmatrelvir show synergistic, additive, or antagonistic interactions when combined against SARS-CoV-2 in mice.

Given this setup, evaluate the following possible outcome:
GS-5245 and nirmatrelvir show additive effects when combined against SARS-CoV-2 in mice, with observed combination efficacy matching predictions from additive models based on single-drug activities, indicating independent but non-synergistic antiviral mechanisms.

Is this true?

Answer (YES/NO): NO